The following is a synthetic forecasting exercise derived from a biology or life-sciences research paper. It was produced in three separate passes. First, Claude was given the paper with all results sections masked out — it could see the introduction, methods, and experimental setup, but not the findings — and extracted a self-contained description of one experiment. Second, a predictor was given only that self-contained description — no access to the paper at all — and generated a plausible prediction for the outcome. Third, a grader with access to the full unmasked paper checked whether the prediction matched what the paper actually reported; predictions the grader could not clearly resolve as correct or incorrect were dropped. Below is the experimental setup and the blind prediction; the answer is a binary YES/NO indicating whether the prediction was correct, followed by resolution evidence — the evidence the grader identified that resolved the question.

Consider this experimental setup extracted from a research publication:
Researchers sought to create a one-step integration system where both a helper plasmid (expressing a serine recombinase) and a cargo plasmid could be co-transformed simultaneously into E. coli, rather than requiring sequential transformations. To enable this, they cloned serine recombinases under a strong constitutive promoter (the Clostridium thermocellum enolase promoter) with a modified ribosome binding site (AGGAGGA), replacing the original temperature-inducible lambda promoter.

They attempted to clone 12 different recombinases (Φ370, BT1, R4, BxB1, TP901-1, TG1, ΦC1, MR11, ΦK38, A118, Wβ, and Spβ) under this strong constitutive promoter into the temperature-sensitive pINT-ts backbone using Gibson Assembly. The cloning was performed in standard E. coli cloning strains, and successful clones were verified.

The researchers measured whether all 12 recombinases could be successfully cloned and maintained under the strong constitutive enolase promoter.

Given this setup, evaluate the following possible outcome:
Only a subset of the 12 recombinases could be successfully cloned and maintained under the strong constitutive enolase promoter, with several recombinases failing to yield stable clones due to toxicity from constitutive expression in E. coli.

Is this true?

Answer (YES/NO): NO